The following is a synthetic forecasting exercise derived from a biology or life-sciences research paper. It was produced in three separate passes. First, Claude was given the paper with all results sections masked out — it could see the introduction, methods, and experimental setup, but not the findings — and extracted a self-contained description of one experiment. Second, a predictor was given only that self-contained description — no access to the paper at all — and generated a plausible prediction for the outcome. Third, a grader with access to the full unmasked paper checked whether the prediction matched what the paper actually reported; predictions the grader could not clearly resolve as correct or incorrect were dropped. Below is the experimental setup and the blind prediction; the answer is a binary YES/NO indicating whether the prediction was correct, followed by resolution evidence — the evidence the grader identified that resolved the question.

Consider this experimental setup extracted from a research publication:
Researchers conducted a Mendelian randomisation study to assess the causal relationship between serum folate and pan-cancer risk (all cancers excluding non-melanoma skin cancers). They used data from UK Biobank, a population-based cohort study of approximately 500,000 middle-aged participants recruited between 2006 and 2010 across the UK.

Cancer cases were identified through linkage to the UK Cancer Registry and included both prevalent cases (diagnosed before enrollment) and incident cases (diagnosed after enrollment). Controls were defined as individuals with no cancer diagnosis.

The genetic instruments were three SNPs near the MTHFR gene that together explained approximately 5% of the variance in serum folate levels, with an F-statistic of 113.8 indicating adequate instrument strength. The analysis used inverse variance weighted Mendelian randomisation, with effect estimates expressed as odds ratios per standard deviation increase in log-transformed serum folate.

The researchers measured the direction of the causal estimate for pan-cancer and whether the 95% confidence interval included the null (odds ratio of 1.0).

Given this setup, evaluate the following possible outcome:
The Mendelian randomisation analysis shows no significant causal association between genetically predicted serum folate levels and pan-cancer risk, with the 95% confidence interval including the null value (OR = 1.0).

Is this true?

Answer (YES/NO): YES